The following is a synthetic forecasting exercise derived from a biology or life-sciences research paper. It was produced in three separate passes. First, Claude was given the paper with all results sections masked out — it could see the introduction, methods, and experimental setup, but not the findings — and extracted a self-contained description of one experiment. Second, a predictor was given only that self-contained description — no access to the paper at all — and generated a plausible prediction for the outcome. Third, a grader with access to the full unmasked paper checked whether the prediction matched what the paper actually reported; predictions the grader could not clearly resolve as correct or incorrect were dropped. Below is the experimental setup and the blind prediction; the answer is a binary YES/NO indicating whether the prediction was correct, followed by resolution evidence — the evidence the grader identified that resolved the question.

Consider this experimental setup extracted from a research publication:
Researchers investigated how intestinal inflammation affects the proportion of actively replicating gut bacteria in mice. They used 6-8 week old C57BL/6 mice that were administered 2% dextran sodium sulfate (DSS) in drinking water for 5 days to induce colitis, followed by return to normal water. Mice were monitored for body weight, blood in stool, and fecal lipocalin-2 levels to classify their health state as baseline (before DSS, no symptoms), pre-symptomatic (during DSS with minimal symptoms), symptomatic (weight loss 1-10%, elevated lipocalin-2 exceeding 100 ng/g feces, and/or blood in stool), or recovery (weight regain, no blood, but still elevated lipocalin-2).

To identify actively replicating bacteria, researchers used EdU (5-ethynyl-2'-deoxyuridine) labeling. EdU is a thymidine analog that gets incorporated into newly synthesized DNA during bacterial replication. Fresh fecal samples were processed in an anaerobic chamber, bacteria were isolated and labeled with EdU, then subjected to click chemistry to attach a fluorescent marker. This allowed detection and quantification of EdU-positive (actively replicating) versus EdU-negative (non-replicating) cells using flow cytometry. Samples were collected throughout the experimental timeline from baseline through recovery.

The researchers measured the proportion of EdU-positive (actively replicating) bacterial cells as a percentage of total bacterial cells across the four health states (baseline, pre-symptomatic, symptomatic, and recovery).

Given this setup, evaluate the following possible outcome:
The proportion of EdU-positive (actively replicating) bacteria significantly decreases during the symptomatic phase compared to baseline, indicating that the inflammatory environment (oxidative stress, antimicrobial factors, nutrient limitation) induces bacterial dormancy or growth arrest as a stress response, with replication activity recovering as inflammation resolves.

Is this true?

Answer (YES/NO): NO